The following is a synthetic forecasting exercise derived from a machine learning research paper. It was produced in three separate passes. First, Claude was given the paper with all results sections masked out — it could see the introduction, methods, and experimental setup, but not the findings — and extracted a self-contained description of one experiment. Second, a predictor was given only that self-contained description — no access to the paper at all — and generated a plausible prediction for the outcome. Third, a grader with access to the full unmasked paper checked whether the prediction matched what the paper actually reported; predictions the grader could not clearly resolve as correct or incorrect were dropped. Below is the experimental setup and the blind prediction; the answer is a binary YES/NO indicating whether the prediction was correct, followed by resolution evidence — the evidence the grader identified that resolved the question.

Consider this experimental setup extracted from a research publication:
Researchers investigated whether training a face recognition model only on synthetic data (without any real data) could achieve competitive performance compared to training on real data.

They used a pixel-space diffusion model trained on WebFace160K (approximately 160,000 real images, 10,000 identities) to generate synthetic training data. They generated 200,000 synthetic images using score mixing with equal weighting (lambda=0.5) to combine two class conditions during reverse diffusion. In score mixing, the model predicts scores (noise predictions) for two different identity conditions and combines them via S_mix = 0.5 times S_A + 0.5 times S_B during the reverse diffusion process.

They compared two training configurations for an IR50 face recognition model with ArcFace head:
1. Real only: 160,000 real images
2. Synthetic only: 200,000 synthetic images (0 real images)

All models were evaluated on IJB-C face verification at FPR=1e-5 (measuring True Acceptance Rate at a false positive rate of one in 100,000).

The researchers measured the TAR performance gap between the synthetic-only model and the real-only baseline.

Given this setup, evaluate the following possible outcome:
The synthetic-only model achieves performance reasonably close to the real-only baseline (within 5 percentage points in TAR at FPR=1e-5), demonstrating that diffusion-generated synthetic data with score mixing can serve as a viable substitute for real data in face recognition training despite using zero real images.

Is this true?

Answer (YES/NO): NO